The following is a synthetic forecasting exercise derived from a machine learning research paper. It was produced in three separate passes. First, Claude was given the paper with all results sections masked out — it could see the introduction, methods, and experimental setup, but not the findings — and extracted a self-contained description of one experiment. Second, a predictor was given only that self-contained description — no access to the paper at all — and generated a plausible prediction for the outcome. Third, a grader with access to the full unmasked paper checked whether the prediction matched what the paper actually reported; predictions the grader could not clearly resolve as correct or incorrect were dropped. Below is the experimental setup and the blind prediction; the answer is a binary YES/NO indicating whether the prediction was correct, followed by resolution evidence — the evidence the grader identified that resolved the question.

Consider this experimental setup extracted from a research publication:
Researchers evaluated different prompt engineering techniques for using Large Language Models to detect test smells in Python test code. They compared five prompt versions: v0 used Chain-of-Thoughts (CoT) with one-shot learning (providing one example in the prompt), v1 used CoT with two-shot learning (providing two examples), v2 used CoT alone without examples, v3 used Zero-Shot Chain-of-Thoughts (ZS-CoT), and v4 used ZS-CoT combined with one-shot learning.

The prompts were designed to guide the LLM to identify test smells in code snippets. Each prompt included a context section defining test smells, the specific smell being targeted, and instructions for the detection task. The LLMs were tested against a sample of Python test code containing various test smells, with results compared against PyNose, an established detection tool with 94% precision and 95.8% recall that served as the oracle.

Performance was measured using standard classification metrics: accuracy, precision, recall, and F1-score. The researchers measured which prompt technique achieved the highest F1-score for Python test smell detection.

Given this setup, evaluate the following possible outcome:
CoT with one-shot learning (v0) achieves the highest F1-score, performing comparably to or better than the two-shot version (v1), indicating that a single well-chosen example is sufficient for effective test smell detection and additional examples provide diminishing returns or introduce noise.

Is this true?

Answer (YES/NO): YES